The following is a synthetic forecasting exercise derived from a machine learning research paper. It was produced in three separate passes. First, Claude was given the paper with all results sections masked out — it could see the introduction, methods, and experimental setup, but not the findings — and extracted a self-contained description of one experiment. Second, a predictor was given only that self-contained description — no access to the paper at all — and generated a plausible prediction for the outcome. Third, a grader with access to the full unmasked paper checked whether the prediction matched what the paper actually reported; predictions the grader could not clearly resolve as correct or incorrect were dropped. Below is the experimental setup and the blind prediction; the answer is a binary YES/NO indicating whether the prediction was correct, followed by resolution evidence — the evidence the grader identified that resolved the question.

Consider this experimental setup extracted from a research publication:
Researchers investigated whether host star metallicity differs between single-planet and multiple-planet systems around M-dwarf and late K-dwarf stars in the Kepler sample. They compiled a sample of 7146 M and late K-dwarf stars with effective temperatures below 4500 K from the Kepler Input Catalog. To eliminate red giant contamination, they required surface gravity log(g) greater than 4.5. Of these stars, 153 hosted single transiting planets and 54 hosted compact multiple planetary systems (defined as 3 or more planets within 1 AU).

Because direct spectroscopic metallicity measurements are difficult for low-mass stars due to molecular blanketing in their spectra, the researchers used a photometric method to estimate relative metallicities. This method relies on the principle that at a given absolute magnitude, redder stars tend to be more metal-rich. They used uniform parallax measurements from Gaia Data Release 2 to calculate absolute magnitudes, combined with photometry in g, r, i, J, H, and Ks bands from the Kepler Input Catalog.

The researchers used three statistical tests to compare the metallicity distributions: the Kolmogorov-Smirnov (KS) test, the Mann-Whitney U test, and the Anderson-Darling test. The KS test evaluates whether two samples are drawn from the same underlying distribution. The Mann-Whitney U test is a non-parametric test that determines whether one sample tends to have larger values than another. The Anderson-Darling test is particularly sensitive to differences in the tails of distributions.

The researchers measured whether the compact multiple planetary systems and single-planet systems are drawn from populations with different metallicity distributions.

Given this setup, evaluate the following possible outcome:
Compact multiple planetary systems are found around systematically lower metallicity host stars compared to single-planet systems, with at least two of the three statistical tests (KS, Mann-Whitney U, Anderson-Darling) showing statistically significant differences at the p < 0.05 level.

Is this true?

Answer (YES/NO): YES